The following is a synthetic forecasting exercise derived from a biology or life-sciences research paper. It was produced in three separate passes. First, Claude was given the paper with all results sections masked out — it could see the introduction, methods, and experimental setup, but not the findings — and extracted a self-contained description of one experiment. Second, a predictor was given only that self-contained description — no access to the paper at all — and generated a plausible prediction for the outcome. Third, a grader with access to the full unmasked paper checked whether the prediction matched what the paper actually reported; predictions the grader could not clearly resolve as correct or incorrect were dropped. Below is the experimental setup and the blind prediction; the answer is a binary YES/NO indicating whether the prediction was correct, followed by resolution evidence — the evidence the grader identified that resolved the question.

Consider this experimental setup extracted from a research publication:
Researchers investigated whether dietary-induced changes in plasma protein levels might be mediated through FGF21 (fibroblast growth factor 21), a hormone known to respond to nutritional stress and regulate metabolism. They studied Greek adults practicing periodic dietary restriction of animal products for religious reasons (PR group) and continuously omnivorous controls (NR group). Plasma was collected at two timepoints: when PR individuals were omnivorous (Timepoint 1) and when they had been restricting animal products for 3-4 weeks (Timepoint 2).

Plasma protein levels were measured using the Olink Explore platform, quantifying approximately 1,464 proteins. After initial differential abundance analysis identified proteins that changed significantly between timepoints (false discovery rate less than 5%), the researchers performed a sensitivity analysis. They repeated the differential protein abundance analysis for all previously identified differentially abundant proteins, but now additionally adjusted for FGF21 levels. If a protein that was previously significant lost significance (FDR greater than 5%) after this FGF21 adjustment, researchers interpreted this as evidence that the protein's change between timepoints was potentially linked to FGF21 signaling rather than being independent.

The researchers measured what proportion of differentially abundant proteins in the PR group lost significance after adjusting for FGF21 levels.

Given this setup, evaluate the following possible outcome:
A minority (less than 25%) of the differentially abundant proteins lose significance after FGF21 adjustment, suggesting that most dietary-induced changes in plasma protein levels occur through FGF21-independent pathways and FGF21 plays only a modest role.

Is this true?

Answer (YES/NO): YES